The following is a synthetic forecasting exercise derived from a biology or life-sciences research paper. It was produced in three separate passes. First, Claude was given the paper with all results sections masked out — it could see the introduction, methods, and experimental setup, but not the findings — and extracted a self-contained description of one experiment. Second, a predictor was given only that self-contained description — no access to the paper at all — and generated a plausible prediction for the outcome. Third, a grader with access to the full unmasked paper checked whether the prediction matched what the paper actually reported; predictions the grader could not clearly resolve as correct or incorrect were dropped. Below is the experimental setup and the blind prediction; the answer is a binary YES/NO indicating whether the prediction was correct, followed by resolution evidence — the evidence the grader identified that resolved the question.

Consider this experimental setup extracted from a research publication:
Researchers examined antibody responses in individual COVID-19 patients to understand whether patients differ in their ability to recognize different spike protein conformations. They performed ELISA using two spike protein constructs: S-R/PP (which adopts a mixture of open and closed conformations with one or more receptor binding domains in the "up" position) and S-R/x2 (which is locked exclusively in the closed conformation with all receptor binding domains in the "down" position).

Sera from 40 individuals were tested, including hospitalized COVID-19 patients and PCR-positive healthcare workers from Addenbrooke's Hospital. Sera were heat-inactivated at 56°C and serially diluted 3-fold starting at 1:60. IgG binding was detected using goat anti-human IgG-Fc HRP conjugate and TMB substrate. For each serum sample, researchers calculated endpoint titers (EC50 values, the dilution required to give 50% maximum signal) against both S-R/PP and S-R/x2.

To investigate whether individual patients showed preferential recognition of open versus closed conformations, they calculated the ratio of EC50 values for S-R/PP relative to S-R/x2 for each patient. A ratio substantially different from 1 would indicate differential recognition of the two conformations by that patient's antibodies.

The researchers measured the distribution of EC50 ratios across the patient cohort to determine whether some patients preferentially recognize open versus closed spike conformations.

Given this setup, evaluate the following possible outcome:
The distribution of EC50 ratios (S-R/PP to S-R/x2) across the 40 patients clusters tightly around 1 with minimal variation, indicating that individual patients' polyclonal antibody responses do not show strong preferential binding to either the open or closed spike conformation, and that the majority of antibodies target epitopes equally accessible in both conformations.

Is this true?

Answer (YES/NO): NO